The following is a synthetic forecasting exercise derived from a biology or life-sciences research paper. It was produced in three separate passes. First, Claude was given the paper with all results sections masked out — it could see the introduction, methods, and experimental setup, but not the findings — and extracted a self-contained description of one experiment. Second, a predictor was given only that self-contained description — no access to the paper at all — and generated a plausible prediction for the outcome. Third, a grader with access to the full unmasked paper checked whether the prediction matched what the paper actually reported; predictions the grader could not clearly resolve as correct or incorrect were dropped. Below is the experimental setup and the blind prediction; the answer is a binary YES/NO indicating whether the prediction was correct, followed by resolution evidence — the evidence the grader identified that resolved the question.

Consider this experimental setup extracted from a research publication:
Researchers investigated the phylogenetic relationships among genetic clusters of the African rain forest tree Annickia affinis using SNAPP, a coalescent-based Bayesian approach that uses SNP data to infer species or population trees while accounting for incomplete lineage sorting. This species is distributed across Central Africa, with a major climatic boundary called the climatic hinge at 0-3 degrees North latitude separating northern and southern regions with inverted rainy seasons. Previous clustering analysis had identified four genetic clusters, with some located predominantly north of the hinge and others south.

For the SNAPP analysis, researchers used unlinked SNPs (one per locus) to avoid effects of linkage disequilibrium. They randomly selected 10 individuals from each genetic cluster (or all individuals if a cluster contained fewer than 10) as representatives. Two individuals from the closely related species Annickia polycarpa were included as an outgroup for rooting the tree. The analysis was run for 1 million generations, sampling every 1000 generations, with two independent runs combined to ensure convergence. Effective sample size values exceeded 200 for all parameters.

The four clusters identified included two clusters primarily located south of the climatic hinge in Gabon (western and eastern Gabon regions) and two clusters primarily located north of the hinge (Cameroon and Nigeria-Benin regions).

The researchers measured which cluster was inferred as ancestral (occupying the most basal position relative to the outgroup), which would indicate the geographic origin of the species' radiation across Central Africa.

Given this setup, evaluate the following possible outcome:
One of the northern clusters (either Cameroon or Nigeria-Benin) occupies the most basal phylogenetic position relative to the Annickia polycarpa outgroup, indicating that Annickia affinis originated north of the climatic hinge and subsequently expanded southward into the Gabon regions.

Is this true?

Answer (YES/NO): NO